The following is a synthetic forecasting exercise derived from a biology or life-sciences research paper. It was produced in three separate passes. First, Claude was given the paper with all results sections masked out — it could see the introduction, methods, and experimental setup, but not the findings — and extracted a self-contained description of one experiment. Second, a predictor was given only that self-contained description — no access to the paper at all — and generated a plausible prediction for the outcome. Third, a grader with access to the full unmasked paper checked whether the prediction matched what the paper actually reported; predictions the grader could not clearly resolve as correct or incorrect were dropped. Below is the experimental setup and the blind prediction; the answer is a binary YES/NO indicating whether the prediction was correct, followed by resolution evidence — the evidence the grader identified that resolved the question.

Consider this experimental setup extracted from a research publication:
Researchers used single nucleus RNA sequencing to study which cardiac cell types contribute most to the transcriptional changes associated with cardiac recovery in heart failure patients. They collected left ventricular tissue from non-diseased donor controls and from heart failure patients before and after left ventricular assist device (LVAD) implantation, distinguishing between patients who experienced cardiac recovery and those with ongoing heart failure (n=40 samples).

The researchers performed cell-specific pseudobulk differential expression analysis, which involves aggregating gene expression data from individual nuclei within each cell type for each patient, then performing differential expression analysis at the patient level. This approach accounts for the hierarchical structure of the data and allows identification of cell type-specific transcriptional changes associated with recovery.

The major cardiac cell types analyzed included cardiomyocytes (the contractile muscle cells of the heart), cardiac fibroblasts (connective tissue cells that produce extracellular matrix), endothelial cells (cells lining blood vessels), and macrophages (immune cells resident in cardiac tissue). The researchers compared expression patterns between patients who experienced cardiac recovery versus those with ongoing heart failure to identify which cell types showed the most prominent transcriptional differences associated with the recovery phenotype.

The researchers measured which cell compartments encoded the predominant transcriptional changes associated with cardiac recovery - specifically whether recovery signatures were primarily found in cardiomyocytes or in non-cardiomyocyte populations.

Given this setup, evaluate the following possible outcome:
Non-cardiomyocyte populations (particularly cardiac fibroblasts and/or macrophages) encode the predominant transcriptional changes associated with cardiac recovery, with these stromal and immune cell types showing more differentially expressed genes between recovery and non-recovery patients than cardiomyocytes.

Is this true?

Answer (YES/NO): YES